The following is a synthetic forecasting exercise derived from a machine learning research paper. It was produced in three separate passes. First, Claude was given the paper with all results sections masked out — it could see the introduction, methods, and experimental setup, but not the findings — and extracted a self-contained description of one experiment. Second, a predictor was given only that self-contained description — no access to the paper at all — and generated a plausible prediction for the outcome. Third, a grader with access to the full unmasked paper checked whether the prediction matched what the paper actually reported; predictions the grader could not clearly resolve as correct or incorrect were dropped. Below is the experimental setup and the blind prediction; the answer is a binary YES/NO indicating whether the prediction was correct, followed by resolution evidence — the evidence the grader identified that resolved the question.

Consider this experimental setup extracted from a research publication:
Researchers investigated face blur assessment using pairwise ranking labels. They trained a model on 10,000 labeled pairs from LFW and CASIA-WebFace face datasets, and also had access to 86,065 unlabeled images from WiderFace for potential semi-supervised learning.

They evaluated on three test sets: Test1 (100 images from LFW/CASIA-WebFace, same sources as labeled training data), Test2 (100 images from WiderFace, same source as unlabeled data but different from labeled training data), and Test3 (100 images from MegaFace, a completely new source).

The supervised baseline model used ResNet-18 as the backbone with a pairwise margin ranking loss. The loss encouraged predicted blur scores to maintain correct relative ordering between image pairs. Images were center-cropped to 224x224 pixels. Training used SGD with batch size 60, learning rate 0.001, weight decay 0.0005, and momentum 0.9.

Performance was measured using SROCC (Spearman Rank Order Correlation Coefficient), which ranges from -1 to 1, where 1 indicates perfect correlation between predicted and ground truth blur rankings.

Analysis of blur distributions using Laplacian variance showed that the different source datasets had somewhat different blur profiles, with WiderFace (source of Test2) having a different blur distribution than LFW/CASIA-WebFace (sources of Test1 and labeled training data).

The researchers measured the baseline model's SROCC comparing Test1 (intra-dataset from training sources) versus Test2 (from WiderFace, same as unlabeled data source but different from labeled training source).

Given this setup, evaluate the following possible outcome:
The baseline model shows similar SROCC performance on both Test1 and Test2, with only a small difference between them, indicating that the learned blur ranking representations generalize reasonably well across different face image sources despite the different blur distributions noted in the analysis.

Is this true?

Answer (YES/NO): NO